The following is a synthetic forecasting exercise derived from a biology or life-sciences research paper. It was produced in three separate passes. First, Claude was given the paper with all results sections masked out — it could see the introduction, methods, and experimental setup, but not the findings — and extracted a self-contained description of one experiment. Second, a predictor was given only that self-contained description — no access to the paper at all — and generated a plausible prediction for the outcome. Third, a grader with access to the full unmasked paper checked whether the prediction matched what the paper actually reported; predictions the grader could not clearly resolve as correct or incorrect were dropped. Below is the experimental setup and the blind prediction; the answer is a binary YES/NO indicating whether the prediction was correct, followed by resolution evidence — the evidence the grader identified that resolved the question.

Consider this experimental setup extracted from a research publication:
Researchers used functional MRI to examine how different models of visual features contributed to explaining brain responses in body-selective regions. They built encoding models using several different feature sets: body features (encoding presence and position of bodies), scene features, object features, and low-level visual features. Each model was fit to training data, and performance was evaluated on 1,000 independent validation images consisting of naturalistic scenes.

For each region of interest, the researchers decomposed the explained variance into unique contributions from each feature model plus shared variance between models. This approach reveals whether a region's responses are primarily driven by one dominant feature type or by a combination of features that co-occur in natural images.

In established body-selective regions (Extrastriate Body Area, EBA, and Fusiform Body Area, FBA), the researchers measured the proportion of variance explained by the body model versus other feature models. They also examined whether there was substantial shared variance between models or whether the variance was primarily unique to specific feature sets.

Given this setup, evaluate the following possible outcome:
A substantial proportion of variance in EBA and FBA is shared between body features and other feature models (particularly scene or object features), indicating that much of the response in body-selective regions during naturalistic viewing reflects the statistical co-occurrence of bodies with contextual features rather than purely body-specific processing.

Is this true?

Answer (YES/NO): NO